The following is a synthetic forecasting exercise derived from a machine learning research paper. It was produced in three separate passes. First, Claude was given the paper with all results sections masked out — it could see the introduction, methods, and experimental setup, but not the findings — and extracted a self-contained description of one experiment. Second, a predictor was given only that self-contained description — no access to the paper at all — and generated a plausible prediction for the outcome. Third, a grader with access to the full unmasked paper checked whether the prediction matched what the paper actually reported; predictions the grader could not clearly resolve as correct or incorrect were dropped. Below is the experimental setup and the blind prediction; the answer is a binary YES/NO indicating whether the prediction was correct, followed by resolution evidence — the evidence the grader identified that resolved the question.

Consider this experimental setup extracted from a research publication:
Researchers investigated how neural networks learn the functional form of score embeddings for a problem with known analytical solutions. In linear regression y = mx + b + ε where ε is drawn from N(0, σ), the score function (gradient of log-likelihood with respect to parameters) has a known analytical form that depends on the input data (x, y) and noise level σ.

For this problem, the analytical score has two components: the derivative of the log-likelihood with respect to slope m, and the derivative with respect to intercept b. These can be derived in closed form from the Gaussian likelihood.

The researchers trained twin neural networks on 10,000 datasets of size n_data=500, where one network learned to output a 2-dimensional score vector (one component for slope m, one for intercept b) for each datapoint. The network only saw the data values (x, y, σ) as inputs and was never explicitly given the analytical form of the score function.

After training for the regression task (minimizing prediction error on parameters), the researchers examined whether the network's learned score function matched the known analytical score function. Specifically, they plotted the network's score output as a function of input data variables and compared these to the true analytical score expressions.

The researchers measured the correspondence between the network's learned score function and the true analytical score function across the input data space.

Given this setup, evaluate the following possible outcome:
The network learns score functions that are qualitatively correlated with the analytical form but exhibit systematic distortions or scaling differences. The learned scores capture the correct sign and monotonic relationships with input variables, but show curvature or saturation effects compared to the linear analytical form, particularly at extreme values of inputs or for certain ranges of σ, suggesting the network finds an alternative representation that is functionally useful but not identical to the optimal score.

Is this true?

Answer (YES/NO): NO